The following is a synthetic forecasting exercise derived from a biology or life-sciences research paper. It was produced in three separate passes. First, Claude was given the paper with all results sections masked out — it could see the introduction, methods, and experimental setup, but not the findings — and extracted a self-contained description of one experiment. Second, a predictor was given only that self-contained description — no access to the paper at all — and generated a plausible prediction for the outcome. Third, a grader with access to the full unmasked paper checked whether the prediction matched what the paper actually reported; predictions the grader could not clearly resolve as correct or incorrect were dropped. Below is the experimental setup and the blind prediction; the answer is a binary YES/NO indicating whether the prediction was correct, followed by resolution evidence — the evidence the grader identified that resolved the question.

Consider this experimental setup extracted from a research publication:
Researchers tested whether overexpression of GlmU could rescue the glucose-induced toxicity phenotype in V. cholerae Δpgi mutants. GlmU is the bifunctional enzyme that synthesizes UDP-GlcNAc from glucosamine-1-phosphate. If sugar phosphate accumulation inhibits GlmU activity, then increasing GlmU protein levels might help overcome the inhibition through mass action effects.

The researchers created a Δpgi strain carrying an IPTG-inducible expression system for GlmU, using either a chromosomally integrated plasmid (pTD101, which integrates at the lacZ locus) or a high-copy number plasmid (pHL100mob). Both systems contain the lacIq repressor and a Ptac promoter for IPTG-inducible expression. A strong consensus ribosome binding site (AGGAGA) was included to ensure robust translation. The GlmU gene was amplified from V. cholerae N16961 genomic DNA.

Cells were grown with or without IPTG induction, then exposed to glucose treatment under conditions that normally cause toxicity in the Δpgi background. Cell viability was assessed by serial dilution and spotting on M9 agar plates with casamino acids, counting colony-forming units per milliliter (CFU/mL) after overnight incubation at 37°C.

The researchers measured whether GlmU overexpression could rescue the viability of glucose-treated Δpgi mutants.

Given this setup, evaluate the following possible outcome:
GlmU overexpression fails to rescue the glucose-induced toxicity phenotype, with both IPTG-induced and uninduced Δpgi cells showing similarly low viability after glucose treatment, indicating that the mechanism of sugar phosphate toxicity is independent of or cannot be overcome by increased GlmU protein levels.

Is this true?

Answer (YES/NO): NO